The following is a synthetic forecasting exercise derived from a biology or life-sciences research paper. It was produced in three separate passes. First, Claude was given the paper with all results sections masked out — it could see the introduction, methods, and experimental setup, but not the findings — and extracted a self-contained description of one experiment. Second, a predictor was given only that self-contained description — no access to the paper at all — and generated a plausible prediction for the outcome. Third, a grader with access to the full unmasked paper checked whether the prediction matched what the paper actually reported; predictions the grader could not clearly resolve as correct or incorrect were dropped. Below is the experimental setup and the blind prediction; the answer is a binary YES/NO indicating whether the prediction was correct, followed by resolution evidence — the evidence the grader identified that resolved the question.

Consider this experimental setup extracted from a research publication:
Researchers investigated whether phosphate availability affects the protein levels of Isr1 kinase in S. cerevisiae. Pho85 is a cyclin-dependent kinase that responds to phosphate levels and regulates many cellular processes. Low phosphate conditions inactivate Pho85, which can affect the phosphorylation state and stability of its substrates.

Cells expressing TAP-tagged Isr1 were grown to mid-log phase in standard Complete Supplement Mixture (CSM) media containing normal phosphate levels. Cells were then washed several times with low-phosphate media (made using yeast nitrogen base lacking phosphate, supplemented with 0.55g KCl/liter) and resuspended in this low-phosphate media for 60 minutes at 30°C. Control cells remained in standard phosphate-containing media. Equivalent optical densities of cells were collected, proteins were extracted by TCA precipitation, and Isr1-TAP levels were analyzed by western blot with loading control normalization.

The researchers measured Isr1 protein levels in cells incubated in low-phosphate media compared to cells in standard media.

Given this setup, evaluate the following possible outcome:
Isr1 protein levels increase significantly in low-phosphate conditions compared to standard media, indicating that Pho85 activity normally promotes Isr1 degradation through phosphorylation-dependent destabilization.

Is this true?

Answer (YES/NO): YES